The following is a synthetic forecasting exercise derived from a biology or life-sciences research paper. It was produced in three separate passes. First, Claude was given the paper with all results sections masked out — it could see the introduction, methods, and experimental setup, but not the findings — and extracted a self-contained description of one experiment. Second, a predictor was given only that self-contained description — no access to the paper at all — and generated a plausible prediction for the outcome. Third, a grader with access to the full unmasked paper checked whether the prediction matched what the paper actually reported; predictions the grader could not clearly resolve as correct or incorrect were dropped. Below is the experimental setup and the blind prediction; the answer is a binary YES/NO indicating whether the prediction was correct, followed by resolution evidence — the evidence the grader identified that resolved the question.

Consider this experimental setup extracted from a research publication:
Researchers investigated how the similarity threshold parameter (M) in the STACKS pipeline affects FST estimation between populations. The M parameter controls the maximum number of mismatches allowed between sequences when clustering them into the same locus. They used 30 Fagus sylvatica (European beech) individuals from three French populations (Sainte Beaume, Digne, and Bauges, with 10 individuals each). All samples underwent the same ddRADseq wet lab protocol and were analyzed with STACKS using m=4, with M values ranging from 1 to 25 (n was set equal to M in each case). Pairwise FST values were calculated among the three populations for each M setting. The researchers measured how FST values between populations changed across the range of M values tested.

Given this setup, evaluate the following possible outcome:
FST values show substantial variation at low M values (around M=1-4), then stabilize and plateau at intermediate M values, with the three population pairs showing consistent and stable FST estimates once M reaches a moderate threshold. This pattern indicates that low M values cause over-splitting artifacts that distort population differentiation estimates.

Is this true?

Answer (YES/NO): NO